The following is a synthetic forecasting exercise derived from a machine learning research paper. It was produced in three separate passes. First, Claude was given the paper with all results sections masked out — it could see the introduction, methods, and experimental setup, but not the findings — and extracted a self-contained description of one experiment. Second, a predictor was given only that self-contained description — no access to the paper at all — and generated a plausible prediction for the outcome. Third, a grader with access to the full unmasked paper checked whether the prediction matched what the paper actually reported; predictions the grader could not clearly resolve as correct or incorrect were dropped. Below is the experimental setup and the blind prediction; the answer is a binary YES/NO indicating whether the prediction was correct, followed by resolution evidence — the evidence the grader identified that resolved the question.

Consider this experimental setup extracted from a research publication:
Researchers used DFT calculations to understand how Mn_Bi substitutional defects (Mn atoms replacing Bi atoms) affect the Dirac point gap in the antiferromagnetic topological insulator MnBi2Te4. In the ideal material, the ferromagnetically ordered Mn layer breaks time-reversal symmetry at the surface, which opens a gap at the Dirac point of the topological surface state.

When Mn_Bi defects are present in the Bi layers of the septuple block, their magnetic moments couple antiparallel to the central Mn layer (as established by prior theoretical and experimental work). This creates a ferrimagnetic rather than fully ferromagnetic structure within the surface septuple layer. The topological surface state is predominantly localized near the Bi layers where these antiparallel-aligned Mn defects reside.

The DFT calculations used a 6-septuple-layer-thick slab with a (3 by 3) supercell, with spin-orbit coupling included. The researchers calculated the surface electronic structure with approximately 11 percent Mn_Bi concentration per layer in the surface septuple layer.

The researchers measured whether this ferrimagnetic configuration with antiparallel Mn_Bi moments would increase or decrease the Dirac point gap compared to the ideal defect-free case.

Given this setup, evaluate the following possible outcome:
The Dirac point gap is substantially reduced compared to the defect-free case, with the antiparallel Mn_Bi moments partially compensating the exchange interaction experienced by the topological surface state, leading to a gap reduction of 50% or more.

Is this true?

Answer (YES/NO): YES